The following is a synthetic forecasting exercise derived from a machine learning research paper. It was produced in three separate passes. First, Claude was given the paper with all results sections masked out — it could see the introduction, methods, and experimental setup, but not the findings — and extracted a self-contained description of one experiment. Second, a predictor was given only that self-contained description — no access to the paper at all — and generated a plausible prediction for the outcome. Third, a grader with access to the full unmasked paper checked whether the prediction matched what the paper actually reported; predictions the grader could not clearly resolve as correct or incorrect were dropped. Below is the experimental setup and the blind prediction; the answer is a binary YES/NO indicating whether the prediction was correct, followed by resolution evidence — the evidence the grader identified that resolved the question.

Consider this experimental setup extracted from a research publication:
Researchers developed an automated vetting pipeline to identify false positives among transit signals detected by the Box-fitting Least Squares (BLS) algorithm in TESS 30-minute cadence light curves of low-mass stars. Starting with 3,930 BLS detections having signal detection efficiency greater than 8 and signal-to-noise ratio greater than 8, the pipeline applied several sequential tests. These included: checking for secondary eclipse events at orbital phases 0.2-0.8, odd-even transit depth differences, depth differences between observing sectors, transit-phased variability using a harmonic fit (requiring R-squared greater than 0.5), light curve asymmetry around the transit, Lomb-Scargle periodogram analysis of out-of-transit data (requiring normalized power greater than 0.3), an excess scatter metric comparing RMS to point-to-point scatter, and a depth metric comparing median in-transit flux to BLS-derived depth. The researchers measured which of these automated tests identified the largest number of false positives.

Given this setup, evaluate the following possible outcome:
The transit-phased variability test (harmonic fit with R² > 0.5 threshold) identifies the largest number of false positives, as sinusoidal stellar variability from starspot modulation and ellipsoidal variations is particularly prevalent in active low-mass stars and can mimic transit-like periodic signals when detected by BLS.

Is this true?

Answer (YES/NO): NO